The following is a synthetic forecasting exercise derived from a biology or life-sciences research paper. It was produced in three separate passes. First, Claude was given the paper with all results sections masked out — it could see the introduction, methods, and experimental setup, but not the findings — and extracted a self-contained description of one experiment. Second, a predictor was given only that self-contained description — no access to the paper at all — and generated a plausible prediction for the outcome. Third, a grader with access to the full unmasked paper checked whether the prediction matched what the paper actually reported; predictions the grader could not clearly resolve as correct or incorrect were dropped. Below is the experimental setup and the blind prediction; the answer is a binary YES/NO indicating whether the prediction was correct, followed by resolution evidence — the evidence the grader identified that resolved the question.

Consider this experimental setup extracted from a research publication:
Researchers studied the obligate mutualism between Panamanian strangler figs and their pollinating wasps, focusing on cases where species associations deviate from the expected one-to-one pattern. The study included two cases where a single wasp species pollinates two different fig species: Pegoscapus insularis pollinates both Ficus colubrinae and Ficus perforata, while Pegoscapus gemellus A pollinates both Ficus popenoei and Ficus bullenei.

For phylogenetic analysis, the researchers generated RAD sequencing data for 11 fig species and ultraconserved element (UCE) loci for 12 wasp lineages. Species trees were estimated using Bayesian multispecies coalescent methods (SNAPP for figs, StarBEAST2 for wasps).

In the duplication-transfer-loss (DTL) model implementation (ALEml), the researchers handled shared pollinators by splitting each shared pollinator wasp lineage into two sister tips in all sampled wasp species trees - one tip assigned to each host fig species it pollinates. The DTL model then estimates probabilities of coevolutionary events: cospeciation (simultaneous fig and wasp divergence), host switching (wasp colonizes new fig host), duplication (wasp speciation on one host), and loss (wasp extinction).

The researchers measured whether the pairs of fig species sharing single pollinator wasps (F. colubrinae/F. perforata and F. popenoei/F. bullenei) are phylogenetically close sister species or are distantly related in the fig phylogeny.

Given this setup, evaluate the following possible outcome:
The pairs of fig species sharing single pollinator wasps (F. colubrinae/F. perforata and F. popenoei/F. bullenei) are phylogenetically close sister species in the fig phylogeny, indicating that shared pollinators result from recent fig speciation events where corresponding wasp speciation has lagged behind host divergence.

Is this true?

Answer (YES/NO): NO